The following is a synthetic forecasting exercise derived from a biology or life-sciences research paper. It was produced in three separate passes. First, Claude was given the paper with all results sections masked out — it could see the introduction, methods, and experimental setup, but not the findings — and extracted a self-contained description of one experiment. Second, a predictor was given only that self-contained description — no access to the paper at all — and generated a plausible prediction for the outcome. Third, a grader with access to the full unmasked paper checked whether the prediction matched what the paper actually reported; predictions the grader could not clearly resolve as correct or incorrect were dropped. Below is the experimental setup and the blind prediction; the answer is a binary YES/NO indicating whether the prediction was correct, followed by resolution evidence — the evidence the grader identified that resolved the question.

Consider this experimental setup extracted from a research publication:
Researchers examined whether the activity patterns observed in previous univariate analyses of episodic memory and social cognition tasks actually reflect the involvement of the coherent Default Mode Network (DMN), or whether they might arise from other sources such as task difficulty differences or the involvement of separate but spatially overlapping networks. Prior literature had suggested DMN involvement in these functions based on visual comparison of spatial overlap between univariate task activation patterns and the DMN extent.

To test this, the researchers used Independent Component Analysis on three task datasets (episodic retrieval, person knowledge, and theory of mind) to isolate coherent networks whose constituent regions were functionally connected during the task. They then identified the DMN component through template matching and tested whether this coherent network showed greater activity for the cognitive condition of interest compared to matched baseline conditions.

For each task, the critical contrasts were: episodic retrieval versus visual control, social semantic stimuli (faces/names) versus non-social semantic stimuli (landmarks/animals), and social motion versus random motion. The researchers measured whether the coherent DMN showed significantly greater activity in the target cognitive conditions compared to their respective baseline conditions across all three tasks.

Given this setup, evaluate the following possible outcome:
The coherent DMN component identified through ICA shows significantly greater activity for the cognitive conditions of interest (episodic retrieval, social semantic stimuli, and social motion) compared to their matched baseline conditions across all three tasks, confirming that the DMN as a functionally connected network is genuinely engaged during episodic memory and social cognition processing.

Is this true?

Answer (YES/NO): NO